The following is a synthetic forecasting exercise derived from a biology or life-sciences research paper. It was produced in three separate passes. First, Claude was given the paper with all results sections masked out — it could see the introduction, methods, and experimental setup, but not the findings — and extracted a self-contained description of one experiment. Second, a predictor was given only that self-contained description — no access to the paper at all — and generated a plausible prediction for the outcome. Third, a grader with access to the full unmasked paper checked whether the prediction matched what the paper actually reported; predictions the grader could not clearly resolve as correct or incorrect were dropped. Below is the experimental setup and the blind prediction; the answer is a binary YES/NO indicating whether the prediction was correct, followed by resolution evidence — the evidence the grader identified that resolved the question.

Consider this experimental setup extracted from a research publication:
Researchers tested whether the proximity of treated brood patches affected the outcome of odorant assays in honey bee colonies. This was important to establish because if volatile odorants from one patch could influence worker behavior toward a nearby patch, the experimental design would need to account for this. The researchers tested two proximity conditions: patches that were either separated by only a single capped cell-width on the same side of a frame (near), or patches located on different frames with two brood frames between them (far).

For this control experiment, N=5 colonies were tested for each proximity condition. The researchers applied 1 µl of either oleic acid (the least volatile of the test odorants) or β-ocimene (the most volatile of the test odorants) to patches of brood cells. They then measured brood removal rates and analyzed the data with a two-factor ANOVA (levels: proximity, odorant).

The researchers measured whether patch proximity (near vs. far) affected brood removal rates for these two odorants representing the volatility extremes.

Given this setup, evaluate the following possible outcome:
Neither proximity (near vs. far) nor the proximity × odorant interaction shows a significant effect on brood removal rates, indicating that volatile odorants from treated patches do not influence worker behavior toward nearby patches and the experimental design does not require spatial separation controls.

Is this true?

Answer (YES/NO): YES